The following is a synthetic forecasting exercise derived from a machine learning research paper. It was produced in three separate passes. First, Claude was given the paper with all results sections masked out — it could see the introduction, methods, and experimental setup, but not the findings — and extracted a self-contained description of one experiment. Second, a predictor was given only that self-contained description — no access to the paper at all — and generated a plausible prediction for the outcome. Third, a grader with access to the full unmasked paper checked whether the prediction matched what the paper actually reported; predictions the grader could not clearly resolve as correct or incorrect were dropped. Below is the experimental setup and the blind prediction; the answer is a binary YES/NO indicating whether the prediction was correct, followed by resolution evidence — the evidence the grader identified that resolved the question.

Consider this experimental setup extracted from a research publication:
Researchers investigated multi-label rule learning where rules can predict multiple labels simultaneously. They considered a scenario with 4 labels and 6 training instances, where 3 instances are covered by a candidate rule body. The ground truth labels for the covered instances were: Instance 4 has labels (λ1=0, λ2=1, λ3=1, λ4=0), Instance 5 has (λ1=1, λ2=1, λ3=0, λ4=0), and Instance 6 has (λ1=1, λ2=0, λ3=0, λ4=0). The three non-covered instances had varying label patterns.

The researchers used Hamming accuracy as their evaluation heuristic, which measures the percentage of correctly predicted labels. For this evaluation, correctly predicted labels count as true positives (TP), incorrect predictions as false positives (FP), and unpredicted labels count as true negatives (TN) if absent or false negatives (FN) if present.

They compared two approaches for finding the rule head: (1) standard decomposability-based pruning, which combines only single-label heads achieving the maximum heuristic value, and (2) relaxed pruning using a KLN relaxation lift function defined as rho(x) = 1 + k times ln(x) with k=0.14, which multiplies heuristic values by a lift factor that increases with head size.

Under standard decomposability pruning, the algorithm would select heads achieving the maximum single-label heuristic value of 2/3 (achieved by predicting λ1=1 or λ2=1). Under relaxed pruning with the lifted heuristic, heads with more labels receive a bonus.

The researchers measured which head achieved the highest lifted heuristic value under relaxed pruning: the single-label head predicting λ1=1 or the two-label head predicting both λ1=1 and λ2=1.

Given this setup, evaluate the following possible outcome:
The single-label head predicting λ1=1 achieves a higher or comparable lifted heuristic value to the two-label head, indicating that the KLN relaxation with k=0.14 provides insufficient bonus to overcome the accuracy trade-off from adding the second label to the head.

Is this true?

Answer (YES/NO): NO